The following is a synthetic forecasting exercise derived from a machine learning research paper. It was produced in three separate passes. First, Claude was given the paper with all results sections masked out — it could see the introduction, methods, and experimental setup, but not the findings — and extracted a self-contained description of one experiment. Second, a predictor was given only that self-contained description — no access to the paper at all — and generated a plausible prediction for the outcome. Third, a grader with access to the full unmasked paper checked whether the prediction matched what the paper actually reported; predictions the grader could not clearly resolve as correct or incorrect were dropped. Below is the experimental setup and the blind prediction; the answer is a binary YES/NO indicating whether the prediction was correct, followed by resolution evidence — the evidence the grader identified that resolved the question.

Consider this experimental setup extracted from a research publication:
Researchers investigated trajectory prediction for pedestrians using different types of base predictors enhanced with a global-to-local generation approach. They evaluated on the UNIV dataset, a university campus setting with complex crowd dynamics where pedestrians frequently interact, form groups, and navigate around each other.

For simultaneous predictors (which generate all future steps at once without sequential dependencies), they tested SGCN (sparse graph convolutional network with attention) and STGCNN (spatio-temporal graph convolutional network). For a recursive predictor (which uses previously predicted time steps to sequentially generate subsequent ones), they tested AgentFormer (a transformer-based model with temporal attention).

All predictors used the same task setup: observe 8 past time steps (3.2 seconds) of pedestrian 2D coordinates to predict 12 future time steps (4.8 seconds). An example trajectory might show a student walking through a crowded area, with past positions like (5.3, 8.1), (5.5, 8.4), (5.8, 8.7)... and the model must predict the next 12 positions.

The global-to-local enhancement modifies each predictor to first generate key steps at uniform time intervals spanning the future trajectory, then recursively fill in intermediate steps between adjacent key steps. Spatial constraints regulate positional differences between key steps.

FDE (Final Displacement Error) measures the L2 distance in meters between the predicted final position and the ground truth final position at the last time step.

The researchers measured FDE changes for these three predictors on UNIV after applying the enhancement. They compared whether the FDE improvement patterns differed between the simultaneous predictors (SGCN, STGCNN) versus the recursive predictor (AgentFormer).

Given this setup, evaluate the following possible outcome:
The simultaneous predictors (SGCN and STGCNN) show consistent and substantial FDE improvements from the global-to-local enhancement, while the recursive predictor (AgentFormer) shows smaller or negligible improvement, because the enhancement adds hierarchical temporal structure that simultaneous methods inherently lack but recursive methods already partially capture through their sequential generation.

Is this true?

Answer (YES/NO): NO